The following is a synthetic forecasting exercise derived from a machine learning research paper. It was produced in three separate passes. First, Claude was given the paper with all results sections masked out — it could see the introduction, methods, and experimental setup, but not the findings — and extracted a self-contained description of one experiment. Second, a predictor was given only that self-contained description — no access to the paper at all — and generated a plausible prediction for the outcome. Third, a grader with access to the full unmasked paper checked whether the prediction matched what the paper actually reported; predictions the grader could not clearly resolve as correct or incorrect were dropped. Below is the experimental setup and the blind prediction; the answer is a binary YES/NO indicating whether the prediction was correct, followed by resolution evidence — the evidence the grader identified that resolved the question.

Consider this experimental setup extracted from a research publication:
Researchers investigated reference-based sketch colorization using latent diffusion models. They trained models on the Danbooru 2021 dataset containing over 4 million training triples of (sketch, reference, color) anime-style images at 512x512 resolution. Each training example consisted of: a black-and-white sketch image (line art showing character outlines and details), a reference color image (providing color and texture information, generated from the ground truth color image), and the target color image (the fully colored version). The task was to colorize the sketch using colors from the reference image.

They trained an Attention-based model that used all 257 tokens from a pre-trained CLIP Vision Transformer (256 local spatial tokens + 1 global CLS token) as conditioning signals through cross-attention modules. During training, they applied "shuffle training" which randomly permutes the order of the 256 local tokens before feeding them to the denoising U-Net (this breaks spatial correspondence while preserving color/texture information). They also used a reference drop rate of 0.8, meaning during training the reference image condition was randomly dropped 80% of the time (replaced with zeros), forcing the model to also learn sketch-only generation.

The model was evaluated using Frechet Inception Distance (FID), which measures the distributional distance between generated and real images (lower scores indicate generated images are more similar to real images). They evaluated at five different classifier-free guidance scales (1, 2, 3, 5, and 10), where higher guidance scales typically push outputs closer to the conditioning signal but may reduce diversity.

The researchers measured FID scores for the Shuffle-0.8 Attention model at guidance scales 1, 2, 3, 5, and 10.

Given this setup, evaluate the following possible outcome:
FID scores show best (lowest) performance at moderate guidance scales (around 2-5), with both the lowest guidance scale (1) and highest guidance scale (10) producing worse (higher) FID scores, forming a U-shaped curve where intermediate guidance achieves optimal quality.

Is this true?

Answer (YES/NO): YES